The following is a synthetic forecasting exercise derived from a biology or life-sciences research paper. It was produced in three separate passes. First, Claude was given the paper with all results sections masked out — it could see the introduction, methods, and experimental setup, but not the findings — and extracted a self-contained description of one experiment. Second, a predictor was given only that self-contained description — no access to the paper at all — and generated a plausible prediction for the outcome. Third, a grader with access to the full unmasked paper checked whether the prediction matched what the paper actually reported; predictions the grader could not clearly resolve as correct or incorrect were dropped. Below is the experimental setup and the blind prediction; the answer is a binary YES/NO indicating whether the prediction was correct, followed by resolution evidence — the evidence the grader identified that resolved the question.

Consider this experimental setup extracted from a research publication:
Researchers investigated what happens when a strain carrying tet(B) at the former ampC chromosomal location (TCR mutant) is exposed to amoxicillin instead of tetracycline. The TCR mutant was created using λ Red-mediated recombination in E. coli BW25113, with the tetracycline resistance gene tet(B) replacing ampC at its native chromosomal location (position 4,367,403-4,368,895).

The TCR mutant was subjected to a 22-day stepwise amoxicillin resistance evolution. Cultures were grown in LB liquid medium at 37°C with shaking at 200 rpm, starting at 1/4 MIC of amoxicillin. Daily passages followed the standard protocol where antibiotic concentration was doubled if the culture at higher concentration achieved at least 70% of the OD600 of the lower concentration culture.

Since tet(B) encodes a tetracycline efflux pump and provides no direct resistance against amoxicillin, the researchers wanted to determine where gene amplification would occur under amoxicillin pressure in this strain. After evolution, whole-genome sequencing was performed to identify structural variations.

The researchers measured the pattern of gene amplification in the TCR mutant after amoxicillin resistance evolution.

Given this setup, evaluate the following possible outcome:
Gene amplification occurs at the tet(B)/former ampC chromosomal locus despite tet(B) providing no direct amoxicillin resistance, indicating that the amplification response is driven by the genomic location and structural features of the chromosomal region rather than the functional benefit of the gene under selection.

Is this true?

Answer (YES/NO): NO